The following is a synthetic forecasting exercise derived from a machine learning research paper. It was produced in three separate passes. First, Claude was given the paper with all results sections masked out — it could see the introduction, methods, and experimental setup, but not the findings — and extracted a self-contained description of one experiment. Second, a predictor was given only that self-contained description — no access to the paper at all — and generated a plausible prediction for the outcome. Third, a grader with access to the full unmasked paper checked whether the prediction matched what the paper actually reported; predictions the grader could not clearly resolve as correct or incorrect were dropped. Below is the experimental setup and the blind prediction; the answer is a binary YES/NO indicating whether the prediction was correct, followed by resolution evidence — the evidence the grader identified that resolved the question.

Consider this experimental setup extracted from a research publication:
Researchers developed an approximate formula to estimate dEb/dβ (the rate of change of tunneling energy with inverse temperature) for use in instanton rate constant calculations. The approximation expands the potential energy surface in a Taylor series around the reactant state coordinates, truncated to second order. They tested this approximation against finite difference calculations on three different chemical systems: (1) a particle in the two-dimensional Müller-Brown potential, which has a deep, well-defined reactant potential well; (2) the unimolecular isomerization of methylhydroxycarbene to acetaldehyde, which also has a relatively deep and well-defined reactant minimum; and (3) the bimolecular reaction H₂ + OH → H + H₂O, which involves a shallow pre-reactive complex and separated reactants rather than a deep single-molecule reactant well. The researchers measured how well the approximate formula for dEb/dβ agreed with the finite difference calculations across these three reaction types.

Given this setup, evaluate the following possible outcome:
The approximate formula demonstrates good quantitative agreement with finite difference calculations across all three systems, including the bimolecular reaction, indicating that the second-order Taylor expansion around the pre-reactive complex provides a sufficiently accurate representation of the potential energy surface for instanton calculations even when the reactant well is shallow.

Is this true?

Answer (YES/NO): NO